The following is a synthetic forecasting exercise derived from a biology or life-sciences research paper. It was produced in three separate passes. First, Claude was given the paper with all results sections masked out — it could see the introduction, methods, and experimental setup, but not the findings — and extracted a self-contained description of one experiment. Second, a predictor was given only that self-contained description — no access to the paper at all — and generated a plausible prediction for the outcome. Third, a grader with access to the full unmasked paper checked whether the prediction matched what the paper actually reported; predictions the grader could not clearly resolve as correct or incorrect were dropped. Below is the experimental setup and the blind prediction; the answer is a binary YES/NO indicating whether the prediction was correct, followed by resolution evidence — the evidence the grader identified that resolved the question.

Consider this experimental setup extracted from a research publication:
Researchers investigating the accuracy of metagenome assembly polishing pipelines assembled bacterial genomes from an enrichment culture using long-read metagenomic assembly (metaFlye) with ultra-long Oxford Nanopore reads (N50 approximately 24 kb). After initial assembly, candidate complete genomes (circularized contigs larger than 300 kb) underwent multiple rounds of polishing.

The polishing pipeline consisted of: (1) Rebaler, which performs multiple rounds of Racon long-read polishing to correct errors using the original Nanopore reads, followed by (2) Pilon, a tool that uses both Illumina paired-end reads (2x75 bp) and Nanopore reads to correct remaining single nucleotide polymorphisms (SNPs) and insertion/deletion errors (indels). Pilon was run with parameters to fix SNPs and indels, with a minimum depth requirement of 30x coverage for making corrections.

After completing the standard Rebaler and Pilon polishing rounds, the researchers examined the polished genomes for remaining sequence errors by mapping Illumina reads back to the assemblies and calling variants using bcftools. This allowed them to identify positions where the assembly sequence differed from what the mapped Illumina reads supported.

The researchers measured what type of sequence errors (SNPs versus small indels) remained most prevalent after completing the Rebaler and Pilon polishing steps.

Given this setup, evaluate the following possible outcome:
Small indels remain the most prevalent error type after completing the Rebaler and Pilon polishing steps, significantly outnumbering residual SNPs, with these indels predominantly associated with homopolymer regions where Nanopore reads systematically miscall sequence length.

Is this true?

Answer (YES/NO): YES